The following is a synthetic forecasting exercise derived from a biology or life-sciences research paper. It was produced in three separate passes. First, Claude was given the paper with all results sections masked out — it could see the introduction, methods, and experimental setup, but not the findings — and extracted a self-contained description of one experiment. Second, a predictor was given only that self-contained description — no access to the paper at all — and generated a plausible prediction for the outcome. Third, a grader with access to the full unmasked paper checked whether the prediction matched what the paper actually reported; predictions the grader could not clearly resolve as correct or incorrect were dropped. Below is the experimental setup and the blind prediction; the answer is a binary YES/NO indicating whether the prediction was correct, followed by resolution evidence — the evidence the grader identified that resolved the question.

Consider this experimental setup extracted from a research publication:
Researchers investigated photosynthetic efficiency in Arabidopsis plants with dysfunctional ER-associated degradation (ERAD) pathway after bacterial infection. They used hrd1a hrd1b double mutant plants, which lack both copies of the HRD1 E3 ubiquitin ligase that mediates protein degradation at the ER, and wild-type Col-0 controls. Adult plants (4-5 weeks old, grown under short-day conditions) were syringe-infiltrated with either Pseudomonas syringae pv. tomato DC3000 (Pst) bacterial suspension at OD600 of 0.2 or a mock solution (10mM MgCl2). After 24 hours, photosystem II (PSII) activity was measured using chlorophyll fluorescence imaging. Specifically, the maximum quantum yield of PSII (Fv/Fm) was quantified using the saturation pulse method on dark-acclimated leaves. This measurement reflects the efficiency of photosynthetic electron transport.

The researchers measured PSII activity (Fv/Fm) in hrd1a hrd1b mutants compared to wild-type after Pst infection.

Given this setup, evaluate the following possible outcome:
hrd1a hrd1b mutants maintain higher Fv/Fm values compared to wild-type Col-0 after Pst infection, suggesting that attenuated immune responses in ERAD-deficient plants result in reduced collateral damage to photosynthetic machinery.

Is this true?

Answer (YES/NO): NO